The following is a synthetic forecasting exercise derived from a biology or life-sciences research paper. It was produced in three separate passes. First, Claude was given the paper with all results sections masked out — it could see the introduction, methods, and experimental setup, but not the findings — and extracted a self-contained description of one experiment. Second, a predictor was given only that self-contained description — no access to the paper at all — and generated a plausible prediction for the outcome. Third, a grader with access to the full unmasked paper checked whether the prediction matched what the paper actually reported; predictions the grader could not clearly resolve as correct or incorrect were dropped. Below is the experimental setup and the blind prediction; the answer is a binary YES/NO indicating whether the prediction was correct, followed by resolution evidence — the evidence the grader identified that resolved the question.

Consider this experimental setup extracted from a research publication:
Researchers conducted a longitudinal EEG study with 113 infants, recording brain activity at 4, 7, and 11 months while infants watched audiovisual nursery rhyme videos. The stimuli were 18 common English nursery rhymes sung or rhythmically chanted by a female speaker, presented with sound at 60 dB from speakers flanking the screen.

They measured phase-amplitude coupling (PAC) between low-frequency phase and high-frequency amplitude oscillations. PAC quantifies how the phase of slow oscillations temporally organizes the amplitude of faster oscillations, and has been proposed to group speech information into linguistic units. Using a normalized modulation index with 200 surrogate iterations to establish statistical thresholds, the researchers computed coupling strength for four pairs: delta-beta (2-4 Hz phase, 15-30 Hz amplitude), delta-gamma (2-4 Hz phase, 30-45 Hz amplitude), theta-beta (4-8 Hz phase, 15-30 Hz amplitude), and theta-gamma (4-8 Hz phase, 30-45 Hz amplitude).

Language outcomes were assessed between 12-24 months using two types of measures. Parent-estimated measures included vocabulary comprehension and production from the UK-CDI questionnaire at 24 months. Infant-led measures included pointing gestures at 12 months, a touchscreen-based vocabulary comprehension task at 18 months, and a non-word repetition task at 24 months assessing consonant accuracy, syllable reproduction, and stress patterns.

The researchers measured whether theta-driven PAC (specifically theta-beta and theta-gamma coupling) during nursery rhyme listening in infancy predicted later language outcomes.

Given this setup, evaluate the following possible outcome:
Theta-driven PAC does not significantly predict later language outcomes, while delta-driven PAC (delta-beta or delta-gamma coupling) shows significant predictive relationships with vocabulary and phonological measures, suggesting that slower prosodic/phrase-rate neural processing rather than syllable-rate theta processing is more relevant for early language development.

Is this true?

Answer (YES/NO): NO